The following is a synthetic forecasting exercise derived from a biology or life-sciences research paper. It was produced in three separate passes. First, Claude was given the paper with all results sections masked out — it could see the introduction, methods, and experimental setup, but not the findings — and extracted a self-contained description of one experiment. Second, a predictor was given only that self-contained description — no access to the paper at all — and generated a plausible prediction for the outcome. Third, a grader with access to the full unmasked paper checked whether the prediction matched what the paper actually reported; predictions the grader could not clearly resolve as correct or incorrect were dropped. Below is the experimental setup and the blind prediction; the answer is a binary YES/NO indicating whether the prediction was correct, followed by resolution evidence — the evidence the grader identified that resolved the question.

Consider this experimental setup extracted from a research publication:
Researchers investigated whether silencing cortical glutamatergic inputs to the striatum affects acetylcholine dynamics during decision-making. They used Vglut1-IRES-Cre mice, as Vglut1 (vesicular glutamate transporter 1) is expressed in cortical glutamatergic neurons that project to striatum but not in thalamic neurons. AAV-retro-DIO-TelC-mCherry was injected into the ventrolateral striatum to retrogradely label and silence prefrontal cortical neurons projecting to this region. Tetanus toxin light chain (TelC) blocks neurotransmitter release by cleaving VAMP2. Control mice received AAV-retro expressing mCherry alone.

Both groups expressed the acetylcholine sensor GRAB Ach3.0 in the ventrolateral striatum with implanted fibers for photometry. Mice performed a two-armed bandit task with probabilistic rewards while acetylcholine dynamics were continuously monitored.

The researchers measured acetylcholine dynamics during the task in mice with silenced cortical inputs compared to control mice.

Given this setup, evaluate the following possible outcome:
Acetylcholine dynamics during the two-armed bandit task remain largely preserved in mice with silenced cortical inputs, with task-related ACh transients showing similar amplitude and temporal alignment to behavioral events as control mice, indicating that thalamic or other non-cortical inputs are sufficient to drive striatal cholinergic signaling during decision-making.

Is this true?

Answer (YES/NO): NO